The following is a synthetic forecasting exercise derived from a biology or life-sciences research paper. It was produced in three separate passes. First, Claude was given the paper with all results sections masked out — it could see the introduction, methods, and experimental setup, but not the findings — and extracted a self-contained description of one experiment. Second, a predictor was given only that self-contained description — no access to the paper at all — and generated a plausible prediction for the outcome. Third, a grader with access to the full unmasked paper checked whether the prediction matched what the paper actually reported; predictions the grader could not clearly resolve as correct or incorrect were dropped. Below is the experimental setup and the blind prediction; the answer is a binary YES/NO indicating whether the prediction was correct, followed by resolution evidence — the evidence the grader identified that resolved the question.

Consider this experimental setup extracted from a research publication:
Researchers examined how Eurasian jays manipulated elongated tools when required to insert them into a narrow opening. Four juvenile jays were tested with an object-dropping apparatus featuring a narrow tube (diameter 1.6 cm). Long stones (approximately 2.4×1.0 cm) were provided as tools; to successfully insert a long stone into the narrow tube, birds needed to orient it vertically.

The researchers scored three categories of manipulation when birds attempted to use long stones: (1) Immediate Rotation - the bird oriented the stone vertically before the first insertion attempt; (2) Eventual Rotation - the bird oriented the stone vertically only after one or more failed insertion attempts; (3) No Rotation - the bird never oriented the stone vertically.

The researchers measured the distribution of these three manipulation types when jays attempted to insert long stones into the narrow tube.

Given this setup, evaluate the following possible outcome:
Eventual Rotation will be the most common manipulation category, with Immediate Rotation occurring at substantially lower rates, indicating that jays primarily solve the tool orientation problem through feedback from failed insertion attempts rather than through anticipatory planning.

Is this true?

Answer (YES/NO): YES